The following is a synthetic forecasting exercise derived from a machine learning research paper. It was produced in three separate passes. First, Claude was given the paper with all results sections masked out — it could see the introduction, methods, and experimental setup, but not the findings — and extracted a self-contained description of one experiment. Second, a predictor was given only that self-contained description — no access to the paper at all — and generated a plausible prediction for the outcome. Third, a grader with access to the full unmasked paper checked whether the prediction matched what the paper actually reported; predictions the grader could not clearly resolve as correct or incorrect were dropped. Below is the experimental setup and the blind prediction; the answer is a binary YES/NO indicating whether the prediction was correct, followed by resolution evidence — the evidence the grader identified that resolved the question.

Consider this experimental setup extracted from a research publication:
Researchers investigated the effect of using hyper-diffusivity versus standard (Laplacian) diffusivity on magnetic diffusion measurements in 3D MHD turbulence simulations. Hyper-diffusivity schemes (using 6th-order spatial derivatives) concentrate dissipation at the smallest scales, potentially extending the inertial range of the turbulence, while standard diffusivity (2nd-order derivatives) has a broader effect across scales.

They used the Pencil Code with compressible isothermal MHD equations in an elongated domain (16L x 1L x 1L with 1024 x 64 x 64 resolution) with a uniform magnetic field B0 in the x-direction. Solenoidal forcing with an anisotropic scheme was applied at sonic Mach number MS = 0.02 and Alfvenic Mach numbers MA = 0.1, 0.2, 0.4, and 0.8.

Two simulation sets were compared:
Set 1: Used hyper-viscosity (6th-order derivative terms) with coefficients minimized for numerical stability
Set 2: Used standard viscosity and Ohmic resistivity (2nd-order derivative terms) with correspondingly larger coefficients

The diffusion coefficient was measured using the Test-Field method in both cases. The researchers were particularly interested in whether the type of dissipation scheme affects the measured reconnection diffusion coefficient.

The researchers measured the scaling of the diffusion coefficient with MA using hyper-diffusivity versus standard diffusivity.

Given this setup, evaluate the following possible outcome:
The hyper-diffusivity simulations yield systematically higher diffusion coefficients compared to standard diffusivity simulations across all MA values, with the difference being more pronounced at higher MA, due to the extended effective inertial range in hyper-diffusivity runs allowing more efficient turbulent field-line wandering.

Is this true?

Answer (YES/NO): NO